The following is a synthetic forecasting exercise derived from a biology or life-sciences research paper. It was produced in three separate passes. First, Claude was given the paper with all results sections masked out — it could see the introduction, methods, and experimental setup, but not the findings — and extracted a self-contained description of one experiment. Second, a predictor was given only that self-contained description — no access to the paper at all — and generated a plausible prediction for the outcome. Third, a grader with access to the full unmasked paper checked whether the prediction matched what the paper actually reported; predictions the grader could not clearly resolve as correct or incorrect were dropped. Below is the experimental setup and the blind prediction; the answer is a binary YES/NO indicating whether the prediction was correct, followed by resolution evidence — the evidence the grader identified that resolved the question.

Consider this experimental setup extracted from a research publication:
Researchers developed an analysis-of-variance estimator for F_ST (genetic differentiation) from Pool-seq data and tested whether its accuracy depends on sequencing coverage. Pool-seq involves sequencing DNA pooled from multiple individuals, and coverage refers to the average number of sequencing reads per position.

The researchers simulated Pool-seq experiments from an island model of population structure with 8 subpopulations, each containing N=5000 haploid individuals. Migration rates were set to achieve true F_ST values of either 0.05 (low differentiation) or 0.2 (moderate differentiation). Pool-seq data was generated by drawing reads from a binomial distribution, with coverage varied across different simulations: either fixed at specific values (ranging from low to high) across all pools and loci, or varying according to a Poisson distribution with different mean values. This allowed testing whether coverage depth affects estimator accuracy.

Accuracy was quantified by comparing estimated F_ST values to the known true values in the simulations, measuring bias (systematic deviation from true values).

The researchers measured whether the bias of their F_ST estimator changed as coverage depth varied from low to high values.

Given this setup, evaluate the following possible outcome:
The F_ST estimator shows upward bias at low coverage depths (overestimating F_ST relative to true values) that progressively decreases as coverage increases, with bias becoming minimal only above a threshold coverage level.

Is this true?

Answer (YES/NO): NO